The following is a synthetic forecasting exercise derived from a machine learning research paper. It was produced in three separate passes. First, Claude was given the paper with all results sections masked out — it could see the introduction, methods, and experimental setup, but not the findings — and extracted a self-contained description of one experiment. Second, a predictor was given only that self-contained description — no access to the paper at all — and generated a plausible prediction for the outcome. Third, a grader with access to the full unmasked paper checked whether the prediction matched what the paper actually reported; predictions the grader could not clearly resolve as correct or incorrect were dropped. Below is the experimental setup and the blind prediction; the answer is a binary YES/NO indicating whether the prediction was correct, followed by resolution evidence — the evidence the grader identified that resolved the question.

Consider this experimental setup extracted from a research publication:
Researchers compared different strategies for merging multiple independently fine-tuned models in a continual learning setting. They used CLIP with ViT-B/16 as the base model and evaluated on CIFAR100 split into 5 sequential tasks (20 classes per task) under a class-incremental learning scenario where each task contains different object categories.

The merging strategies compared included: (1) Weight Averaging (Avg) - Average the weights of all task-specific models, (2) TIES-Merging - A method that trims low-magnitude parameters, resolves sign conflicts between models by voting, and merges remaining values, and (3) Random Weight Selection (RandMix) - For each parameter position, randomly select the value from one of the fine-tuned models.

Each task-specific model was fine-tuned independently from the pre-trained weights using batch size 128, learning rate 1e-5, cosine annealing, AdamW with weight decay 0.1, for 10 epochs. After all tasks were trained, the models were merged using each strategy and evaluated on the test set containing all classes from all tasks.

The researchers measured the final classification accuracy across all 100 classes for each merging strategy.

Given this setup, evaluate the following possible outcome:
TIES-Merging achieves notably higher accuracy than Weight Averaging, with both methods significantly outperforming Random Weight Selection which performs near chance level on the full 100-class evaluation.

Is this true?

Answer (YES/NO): NO